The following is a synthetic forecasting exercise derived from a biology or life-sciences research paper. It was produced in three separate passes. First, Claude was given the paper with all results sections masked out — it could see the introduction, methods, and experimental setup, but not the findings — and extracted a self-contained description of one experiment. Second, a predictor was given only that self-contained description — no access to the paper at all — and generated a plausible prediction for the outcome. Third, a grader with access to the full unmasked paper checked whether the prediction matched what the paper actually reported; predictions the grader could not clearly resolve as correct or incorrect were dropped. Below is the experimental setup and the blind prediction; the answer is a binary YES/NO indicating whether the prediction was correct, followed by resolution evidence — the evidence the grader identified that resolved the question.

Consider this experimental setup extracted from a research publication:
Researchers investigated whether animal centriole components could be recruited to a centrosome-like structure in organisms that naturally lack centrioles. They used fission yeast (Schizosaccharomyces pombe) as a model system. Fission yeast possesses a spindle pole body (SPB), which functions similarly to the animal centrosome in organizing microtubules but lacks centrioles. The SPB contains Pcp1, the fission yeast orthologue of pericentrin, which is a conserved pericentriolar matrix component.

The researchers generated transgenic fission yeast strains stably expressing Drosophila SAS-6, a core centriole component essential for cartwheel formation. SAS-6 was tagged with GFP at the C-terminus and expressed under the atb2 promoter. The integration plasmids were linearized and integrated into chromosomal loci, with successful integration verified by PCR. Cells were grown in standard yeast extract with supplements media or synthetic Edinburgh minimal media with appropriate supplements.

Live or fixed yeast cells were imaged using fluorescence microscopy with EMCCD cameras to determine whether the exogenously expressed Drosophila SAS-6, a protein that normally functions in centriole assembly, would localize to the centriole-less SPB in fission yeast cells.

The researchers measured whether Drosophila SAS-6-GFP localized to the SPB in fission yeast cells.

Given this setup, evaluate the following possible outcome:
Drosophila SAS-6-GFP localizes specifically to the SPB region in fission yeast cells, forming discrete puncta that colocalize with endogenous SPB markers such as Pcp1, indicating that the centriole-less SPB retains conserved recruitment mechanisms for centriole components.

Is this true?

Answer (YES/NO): YES